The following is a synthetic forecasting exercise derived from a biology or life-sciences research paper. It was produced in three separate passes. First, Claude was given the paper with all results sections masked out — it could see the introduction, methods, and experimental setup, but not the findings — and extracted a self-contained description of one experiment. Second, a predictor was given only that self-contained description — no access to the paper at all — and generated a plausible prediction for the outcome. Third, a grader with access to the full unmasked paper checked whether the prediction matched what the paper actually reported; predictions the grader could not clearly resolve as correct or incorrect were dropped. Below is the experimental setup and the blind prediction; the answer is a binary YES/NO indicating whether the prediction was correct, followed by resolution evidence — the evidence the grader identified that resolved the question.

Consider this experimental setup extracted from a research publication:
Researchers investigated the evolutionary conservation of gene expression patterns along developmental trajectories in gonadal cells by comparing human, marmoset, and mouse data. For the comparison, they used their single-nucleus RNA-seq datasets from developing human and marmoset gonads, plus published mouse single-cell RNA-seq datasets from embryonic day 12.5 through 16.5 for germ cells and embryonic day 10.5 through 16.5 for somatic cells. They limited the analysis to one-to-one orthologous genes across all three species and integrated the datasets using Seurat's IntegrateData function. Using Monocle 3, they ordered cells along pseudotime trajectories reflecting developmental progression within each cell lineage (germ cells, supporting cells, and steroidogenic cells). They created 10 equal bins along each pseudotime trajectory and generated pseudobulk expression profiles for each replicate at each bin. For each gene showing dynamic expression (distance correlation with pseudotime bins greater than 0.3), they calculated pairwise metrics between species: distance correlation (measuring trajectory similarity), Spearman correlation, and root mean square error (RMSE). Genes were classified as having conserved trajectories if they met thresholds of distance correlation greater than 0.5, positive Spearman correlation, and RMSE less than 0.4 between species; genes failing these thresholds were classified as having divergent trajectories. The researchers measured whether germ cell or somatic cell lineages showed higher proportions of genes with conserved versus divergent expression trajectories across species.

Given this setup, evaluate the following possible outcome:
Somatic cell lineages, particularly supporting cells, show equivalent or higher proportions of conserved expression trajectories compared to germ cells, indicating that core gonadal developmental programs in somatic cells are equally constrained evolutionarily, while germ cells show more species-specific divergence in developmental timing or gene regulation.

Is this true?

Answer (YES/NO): NO